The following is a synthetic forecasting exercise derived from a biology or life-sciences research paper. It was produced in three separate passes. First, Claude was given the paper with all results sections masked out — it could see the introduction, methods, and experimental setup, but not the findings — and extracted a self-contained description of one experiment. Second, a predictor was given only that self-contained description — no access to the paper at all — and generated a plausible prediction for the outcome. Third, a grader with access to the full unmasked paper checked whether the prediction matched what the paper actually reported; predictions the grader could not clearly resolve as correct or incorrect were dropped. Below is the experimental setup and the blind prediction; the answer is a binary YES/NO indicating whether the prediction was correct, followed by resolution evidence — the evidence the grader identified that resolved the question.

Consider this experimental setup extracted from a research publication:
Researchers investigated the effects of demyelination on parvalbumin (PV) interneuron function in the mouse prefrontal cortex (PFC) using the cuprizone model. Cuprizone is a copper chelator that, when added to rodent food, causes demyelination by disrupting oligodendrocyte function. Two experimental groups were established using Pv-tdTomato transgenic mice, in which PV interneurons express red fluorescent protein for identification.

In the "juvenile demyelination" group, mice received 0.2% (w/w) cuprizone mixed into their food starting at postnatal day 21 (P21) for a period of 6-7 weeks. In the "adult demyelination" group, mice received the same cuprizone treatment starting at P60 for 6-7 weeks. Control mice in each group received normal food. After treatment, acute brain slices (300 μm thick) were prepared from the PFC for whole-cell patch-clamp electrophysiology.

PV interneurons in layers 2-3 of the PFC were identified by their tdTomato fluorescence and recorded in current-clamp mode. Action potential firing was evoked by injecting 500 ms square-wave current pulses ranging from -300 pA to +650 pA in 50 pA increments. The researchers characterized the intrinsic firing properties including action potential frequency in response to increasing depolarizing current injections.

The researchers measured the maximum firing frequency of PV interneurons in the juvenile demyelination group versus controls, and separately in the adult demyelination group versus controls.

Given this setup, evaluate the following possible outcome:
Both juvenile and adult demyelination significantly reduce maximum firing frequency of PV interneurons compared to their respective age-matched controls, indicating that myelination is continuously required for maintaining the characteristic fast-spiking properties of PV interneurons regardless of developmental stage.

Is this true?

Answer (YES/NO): NO